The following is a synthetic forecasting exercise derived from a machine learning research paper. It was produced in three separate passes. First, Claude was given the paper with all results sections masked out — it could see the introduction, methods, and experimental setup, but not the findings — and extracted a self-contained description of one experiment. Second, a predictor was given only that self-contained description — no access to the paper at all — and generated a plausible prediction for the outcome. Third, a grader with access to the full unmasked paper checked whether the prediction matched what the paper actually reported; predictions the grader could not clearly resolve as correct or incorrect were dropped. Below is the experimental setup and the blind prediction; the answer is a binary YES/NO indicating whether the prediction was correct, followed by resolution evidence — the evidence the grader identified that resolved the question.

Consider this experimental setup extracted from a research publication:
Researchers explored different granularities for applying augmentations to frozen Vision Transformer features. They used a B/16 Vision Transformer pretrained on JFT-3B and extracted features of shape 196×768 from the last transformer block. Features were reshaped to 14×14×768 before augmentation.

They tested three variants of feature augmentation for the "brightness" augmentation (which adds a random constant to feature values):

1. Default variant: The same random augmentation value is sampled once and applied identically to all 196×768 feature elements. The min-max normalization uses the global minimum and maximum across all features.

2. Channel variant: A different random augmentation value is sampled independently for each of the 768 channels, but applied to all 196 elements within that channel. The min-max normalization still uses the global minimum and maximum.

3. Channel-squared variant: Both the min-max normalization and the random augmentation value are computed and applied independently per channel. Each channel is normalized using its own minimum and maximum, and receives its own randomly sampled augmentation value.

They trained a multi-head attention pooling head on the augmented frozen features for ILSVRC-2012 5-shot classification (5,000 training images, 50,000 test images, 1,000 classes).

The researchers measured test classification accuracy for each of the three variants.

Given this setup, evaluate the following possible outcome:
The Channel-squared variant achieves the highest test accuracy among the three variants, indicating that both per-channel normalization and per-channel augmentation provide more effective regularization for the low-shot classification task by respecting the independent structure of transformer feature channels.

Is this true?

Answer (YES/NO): YES